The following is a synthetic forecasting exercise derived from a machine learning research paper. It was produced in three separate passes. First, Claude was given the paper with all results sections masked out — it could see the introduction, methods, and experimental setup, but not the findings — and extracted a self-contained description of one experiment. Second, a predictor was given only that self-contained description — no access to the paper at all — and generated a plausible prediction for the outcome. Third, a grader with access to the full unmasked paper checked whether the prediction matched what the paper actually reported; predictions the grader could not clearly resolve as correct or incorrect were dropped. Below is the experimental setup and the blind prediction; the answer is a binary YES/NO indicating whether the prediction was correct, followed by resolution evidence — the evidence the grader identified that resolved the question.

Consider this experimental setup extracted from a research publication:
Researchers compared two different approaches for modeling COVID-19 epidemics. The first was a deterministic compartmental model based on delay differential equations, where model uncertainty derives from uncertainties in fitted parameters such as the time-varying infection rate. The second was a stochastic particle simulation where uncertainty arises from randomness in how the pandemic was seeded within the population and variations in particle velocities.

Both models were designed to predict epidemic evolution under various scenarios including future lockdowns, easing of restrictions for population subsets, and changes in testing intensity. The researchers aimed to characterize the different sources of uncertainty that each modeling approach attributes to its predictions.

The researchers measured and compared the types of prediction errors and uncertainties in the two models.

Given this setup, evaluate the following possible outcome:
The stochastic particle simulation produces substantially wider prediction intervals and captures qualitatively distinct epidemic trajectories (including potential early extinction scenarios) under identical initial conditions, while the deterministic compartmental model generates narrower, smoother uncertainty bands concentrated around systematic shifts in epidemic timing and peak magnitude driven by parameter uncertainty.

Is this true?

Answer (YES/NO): NO